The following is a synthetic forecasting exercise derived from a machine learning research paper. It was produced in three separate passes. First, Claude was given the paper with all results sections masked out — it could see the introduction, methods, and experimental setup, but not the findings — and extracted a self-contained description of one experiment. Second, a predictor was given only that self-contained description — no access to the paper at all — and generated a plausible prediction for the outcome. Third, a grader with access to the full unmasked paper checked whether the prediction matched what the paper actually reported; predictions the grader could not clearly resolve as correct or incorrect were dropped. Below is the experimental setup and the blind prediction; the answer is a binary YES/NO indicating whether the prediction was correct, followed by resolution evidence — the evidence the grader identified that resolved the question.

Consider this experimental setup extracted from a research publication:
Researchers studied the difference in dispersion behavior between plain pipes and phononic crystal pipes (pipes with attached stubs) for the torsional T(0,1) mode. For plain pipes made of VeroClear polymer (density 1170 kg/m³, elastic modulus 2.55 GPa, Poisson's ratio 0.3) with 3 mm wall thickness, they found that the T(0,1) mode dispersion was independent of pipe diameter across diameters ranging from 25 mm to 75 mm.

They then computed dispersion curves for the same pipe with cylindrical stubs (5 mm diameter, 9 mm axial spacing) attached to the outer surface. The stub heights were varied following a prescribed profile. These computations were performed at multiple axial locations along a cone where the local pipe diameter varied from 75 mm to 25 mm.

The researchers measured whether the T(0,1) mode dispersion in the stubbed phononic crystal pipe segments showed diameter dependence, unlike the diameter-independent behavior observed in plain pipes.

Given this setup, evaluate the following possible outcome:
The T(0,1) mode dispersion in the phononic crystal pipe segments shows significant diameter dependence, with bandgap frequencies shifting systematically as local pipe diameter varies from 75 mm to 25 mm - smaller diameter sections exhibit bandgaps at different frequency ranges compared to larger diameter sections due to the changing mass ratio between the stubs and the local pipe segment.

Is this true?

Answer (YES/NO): NO